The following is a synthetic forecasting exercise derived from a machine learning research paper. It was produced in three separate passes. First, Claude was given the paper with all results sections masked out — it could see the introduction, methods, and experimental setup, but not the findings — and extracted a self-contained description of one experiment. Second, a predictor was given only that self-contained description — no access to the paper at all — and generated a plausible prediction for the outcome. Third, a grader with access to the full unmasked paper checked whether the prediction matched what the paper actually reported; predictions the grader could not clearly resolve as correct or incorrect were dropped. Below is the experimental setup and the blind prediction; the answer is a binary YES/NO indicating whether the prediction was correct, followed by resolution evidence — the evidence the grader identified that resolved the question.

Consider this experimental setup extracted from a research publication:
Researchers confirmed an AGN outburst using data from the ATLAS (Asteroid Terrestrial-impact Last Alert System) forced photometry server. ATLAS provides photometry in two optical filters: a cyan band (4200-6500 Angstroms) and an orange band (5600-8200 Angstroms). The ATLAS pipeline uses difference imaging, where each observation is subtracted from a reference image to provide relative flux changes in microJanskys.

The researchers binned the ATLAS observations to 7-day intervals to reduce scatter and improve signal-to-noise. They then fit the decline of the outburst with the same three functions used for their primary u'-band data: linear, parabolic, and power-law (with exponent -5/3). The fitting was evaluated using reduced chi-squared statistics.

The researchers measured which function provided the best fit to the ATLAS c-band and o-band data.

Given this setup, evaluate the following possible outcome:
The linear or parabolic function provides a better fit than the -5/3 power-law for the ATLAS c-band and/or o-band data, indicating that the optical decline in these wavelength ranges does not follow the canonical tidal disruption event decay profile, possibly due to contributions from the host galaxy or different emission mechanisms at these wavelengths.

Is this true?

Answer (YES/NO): YES